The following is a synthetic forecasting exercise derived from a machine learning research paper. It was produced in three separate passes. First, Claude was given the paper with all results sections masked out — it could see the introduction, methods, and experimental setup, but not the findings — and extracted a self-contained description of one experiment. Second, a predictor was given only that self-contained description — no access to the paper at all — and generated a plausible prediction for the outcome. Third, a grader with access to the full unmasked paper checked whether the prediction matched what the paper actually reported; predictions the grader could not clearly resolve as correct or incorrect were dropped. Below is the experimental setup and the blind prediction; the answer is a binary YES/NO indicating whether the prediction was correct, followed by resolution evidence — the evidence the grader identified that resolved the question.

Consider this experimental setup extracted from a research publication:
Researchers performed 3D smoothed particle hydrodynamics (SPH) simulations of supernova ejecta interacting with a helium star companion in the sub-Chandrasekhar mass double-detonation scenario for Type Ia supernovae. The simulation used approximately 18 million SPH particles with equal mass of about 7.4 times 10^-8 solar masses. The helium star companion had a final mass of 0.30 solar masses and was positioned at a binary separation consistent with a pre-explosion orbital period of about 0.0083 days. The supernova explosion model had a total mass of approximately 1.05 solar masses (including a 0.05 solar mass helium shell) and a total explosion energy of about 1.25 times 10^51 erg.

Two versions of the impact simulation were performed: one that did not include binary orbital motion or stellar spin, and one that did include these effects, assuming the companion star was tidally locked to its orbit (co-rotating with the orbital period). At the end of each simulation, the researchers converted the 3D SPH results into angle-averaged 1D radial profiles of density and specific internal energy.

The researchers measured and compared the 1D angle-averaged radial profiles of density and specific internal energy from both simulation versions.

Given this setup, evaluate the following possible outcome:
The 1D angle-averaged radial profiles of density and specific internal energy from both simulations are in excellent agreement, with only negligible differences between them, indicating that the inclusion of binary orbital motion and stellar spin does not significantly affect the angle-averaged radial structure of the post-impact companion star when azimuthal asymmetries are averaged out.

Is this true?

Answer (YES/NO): YES